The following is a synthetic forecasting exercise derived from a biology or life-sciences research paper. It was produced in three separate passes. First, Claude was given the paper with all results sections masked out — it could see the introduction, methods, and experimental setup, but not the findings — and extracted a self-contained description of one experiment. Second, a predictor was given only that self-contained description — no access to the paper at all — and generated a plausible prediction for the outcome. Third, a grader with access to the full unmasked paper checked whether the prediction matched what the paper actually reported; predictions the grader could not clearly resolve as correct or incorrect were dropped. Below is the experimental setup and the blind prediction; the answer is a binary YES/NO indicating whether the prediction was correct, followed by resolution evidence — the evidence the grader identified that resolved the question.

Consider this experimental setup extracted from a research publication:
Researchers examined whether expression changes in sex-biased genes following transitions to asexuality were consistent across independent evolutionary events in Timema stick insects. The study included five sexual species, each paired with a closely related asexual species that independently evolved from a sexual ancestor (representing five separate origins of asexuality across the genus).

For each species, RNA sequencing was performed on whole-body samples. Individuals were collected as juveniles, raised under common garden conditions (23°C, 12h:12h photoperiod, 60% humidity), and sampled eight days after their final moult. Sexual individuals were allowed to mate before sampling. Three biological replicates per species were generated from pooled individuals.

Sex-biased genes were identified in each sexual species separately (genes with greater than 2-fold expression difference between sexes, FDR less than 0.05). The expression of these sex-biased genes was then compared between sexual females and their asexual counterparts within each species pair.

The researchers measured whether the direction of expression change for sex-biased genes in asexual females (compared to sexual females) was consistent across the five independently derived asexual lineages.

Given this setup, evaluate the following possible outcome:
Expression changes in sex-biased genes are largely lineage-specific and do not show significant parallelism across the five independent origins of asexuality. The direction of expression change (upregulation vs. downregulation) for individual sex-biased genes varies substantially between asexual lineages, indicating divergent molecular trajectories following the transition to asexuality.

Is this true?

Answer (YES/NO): NO